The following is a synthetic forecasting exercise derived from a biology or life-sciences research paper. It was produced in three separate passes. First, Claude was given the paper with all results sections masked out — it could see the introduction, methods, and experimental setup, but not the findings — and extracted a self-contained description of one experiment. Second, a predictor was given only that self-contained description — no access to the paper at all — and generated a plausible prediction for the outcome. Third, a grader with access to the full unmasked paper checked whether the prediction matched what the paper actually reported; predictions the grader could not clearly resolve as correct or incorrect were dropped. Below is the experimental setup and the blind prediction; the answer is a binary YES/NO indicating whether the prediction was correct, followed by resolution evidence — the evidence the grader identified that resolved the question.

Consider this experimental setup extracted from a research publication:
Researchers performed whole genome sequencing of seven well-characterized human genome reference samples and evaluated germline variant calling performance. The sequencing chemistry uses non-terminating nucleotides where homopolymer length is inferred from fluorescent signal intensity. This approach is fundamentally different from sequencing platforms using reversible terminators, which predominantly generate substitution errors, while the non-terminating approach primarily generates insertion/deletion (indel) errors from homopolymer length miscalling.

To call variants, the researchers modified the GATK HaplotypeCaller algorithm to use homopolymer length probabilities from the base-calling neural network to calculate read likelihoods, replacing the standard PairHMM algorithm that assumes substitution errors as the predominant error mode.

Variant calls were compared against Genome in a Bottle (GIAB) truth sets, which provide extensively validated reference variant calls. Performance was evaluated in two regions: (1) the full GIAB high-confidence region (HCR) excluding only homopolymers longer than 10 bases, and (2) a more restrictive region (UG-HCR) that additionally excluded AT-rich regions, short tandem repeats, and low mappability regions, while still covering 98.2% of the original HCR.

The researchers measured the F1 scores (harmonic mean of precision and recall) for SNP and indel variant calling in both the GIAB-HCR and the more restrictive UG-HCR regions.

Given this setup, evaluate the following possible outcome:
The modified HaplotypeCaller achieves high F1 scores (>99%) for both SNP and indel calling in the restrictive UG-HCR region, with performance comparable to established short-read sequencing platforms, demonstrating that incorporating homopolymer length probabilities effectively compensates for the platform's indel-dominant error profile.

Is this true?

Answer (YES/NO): NO